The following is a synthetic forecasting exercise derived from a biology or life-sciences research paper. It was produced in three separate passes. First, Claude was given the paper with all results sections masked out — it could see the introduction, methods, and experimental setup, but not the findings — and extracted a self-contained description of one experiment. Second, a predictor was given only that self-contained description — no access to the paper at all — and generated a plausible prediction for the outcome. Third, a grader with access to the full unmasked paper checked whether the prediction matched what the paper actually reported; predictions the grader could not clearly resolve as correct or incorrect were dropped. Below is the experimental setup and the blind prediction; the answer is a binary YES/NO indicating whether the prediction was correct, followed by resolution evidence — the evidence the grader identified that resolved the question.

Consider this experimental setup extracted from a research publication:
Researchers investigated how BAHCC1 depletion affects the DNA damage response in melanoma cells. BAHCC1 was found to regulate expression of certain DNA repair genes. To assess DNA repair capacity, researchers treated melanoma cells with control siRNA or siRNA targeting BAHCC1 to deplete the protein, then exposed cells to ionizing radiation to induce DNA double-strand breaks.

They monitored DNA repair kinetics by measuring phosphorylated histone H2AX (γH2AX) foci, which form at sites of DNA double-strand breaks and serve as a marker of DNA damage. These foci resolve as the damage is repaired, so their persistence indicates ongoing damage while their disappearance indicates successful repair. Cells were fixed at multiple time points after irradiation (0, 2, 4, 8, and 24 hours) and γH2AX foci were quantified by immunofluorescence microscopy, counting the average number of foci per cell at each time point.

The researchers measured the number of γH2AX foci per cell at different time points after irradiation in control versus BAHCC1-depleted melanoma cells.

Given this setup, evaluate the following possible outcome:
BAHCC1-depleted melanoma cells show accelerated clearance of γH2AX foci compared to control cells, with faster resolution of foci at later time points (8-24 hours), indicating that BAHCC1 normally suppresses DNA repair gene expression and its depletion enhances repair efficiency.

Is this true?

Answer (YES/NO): NO